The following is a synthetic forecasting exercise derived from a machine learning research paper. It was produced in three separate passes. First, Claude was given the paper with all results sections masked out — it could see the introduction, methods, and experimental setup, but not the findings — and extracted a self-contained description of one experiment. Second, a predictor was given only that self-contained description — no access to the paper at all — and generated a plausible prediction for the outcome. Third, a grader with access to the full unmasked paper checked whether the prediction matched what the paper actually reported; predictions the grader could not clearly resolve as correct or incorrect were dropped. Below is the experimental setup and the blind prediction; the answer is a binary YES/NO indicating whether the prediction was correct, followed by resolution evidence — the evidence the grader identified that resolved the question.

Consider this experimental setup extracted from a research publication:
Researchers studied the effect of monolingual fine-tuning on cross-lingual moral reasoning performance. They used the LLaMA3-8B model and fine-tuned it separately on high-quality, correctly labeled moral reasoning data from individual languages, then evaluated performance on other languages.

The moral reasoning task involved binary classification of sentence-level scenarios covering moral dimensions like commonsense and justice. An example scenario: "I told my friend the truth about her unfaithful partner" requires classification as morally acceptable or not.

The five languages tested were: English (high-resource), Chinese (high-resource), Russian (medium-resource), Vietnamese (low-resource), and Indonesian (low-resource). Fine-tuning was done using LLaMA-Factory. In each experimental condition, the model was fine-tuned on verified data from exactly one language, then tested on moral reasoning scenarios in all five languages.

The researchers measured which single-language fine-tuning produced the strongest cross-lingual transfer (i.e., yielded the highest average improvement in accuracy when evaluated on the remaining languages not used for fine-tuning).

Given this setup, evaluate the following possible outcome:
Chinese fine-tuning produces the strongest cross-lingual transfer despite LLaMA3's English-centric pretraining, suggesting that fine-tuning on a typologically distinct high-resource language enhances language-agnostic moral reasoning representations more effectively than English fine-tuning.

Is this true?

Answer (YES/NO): NO